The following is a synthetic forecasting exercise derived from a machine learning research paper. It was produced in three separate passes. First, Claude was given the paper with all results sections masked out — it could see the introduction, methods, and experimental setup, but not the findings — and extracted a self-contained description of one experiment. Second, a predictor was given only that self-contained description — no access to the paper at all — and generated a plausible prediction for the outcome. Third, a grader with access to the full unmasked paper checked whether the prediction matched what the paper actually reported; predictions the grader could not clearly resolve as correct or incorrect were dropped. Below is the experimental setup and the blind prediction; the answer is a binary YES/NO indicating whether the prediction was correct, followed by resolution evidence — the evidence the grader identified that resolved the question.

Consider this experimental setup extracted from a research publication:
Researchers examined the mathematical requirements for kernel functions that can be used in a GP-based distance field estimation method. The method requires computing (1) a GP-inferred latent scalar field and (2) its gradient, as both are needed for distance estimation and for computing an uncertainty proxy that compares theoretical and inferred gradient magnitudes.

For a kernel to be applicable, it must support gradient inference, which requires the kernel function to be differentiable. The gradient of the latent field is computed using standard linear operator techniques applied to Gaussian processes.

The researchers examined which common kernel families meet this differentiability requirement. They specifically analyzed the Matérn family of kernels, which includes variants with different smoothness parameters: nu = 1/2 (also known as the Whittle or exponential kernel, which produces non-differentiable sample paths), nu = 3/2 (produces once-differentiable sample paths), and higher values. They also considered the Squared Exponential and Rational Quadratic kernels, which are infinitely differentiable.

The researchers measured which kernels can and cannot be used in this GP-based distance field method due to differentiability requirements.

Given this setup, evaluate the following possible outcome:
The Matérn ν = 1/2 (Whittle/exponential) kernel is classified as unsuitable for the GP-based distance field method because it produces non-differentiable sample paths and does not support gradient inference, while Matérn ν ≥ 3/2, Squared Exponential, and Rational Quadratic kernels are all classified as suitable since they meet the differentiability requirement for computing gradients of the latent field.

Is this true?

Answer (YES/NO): YES